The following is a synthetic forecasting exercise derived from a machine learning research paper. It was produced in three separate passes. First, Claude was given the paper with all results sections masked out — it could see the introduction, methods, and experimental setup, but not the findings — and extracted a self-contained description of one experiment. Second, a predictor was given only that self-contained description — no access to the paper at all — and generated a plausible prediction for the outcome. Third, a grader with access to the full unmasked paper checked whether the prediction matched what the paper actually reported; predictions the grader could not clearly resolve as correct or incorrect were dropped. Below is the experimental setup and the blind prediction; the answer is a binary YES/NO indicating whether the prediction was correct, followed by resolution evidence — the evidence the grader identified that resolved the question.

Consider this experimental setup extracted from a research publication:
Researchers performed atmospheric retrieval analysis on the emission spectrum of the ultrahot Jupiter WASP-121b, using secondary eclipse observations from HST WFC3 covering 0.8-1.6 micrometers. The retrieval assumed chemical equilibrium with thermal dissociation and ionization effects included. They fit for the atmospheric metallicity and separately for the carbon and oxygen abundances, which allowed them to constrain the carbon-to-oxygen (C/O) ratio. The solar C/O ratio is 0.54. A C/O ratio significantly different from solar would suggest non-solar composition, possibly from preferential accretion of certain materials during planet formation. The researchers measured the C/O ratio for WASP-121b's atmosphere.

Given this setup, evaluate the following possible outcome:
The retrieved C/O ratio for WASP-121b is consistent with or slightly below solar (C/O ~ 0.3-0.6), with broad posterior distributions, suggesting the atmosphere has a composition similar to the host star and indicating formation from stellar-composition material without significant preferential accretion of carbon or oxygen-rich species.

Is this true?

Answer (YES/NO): YES